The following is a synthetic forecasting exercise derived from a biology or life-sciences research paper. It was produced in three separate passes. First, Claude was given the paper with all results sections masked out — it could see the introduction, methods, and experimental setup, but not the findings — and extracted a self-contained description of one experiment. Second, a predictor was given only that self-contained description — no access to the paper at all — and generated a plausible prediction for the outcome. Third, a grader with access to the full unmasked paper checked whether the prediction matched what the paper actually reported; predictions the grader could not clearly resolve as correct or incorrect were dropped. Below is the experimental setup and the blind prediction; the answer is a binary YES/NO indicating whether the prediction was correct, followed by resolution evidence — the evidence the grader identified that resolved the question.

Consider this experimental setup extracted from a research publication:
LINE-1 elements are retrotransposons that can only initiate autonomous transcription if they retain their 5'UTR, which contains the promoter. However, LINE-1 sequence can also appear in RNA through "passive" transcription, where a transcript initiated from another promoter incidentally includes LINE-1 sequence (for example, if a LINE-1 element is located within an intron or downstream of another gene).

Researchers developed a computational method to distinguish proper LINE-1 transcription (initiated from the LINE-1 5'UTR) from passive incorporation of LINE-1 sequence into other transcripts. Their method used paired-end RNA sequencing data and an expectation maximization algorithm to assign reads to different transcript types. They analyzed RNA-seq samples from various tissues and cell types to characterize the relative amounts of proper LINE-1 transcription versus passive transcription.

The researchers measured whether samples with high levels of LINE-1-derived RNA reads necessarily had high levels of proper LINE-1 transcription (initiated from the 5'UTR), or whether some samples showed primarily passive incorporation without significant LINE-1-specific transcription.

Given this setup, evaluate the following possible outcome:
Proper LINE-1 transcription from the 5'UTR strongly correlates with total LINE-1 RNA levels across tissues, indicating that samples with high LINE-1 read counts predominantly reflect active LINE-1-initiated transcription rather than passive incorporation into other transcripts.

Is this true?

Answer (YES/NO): NO